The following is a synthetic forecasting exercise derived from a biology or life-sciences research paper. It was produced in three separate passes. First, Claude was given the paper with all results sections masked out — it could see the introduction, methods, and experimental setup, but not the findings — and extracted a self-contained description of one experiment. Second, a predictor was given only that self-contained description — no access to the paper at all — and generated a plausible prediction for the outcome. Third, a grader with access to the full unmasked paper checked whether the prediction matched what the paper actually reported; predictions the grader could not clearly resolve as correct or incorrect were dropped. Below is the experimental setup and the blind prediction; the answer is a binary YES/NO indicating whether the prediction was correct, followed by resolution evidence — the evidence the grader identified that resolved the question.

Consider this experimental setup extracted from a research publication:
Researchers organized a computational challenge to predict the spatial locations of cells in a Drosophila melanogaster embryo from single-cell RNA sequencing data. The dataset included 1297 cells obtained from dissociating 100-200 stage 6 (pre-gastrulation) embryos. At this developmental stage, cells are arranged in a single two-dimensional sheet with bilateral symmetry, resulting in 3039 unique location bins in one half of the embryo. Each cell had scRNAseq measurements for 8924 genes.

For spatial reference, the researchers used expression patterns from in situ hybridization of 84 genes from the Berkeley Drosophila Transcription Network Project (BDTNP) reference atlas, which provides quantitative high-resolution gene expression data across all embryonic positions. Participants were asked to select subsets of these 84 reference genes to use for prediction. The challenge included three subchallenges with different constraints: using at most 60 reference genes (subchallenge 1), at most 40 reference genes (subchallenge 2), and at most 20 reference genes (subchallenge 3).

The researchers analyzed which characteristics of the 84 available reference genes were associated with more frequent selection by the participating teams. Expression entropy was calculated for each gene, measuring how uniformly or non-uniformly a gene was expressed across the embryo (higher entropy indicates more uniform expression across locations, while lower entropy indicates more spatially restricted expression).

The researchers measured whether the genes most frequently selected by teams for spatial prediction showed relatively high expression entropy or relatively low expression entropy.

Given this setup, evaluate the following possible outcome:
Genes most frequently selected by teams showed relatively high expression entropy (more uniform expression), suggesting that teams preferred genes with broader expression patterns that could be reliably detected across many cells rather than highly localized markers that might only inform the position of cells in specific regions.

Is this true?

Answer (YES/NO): YES